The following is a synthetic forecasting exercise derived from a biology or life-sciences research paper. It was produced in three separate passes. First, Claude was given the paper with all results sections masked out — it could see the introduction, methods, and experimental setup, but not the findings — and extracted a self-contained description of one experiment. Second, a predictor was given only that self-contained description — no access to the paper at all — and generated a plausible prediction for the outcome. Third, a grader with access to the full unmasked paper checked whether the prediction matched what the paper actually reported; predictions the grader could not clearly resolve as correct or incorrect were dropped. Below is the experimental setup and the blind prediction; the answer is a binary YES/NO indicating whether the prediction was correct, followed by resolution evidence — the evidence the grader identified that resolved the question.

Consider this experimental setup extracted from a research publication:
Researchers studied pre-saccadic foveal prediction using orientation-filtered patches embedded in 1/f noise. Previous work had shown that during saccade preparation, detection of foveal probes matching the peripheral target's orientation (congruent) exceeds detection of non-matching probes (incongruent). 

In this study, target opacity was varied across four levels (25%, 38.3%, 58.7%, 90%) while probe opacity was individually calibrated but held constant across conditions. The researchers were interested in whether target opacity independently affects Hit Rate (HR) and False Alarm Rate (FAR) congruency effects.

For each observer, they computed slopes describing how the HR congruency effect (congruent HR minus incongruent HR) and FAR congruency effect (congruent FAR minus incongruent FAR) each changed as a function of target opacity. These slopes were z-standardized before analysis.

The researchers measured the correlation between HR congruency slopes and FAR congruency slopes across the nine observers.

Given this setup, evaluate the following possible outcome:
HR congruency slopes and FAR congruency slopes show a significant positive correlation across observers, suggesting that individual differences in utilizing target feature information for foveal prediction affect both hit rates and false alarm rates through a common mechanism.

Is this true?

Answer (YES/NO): NO